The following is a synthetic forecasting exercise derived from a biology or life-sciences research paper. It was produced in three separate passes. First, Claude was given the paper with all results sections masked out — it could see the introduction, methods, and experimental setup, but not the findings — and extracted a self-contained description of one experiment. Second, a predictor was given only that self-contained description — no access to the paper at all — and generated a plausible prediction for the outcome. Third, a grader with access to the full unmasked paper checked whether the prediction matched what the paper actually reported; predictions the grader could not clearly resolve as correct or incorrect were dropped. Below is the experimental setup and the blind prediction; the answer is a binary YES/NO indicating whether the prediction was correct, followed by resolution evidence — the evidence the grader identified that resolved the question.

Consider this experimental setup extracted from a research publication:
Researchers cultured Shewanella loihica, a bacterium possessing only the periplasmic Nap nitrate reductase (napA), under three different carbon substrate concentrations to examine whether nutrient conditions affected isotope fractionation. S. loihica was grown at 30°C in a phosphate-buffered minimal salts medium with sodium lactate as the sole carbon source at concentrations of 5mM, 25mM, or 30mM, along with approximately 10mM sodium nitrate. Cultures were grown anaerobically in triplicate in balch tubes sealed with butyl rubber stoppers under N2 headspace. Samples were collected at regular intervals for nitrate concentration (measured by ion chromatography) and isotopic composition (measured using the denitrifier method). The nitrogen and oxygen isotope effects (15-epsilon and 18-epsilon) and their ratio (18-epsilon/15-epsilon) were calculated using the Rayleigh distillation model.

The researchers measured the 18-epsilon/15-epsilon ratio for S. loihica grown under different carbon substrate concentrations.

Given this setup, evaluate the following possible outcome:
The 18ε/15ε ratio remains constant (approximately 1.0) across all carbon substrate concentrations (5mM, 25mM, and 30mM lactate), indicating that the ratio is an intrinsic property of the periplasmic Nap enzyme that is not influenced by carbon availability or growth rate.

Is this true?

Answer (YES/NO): NO